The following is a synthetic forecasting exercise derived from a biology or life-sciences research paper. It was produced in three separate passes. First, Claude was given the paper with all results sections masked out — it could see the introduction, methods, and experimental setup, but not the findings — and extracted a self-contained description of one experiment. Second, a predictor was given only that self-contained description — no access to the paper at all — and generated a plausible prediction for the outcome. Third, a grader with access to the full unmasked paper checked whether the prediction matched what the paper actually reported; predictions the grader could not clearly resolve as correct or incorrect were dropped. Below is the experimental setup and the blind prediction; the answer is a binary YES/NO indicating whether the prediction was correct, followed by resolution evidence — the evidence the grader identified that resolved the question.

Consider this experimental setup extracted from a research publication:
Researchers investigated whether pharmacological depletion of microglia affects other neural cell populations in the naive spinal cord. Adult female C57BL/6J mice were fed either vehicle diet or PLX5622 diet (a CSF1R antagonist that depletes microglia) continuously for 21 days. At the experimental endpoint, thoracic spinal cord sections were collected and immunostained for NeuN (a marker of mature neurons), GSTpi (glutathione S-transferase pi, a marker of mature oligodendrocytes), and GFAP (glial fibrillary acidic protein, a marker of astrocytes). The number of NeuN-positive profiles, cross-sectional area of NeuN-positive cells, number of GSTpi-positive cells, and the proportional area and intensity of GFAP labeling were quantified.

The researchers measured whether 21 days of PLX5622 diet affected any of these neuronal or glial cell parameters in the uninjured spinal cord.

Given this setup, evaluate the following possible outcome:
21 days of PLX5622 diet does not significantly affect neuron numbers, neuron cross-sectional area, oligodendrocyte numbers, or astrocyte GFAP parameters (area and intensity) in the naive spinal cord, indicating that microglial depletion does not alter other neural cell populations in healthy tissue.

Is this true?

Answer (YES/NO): YES